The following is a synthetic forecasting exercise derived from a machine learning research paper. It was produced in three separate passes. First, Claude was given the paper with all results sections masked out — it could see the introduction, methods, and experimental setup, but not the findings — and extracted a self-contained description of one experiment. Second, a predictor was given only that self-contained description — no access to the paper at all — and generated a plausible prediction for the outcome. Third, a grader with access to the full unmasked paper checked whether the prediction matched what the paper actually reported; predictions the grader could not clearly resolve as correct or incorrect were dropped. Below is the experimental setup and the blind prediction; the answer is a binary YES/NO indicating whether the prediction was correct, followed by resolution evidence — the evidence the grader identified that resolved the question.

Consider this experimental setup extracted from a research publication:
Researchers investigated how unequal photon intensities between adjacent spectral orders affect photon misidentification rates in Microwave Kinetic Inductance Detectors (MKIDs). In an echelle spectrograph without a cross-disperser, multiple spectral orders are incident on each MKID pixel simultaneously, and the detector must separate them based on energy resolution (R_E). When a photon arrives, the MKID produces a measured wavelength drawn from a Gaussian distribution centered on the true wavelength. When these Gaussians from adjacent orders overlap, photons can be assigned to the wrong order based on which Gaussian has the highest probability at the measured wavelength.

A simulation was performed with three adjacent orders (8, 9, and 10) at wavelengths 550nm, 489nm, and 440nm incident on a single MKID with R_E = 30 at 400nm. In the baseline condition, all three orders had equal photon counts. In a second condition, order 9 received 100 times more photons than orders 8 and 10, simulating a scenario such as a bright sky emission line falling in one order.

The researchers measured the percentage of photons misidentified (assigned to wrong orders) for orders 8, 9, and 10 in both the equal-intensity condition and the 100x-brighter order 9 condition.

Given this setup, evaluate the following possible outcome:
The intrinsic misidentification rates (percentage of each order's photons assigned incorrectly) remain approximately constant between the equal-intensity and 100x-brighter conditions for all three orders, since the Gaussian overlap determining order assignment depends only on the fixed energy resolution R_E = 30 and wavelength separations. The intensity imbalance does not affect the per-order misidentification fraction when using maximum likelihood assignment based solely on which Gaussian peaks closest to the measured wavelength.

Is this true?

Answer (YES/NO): NO